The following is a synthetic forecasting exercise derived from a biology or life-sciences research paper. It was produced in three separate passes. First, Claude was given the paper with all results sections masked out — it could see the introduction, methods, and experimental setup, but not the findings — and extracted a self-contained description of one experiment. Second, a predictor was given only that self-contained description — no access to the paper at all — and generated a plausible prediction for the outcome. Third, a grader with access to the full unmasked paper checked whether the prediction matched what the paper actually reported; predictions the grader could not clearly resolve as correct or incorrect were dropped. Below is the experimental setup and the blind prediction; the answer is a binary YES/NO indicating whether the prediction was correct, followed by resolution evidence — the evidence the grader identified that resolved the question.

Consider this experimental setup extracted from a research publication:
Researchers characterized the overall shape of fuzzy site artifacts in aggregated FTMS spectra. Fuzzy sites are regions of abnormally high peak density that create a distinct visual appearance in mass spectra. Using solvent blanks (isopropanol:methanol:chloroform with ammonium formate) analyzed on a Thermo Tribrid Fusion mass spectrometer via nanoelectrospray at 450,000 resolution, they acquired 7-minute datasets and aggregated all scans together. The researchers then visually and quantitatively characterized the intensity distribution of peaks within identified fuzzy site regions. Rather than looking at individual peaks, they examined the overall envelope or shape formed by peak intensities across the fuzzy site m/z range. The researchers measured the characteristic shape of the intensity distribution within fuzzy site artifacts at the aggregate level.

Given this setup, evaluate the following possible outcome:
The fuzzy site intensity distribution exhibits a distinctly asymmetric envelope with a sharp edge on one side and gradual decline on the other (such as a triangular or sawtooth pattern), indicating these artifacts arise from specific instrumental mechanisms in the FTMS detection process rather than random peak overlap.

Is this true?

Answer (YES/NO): NO